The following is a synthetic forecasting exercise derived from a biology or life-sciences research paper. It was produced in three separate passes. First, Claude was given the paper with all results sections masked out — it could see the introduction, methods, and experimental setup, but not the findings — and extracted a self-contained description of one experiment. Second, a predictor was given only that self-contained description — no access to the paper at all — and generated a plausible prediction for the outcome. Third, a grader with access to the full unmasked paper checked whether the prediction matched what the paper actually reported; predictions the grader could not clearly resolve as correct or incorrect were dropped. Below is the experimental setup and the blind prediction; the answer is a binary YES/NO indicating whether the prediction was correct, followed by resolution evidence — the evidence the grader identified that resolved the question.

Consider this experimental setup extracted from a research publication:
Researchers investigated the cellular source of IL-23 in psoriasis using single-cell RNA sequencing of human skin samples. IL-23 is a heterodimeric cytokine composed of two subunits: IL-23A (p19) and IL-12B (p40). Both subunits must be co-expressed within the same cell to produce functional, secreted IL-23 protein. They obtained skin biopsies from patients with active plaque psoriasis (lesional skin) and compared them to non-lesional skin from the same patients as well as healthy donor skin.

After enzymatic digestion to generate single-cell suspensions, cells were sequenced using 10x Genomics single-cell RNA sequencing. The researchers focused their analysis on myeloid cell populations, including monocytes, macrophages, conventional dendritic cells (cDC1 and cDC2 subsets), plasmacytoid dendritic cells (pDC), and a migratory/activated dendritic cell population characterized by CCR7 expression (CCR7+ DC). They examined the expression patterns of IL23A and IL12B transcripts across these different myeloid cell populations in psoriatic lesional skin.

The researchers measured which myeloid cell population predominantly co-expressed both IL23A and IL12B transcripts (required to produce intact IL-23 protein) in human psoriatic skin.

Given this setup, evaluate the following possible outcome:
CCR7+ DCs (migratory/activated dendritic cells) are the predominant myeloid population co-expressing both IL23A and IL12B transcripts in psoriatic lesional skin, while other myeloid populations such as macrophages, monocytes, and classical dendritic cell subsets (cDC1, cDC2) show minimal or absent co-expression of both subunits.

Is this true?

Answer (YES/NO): YES